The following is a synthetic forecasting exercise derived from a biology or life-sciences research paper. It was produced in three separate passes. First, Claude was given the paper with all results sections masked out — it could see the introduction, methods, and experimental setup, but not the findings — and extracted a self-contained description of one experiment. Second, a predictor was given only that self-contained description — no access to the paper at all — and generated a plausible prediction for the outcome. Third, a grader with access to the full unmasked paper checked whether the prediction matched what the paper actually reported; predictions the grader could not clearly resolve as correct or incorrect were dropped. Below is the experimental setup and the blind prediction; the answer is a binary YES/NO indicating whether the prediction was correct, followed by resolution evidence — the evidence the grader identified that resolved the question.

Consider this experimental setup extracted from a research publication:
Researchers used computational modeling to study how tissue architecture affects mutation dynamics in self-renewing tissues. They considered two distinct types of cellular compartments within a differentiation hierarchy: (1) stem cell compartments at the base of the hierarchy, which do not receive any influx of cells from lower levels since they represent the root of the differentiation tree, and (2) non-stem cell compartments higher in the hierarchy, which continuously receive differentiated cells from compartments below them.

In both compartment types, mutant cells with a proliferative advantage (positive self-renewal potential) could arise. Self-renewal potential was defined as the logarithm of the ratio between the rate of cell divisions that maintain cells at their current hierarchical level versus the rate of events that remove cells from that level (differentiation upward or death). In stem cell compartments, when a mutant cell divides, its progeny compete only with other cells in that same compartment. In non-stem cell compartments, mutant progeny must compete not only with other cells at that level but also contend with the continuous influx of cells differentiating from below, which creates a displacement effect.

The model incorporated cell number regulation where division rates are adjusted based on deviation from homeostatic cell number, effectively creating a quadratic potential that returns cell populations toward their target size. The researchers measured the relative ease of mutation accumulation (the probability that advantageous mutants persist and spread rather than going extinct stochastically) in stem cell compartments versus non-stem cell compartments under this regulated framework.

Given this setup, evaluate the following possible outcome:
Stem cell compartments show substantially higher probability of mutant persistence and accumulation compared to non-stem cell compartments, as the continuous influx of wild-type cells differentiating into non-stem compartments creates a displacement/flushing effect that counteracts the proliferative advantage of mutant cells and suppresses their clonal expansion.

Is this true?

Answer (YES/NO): YES